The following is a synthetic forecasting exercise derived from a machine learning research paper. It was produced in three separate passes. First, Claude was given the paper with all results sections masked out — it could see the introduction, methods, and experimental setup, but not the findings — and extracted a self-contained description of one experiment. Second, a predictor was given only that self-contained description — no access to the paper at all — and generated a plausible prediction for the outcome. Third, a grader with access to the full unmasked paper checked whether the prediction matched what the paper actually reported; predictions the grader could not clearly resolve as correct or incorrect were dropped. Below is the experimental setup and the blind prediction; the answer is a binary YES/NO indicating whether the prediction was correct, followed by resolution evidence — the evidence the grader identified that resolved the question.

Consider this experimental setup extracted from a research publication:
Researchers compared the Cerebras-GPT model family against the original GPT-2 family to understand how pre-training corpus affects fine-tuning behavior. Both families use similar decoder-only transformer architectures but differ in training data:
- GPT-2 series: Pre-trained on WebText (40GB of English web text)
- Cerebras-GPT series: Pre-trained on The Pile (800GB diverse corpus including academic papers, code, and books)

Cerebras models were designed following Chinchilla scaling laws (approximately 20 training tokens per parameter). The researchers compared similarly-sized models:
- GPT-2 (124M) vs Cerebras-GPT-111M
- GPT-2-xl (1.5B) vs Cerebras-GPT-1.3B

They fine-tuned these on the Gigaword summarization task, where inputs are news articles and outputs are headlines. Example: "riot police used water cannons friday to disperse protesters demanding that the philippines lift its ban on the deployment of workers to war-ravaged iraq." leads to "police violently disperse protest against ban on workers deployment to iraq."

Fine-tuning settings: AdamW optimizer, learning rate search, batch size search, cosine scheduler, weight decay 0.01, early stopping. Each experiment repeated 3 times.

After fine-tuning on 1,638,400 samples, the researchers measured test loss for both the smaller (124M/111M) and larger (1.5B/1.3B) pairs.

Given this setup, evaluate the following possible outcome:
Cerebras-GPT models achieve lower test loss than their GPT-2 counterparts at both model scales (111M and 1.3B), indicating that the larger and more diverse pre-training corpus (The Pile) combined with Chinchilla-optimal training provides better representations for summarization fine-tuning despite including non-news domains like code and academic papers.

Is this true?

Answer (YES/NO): NO